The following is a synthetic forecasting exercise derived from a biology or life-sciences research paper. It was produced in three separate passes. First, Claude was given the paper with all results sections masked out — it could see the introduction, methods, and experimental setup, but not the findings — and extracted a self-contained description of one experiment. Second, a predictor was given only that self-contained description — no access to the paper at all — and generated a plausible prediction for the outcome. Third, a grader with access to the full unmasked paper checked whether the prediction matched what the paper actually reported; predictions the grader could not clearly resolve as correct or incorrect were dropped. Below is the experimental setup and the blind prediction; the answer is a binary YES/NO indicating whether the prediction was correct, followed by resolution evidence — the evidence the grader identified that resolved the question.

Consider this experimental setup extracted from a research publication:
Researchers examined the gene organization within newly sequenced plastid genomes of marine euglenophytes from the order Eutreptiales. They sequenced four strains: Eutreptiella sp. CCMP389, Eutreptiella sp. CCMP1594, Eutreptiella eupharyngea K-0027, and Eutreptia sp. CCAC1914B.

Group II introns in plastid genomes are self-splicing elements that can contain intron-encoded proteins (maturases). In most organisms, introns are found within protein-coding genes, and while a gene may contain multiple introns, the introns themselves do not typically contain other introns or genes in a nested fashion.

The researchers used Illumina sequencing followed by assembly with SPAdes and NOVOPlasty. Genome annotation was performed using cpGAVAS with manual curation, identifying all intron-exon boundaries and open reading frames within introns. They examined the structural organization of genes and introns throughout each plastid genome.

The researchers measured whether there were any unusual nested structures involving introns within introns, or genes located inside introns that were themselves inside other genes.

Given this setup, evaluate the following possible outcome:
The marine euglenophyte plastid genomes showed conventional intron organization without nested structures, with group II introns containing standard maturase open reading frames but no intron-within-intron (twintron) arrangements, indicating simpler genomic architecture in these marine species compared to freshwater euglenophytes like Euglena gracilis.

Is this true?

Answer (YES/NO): NO